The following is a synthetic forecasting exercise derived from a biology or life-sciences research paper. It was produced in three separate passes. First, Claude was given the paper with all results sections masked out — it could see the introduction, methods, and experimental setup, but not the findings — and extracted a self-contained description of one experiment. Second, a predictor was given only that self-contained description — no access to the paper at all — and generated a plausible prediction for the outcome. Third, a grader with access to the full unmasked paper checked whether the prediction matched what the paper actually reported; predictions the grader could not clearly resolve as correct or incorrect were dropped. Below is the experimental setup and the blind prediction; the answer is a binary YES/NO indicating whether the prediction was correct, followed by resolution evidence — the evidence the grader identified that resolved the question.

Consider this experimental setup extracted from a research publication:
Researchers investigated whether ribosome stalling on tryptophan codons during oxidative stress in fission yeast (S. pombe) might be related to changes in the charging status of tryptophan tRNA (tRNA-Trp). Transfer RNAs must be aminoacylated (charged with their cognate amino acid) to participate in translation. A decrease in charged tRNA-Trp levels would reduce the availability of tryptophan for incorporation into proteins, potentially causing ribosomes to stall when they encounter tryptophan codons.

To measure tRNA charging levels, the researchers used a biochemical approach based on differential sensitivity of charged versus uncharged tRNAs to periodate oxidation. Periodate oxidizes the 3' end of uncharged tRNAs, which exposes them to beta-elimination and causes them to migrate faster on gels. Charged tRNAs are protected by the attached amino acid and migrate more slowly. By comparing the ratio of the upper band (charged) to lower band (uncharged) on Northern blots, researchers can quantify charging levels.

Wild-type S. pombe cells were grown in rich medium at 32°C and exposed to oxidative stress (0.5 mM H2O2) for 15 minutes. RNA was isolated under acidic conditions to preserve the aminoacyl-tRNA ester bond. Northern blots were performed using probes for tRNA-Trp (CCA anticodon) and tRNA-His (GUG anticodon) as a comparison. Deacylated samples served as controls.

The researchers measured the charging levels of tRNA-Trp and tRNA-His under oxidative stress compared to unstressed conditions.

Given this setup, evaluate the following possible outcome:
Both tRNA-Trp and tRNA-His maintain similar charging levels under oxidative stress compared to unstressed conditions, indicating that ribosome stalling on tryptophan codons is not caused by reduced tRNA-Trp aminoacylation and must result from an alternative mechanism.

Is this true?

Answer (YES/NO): NO